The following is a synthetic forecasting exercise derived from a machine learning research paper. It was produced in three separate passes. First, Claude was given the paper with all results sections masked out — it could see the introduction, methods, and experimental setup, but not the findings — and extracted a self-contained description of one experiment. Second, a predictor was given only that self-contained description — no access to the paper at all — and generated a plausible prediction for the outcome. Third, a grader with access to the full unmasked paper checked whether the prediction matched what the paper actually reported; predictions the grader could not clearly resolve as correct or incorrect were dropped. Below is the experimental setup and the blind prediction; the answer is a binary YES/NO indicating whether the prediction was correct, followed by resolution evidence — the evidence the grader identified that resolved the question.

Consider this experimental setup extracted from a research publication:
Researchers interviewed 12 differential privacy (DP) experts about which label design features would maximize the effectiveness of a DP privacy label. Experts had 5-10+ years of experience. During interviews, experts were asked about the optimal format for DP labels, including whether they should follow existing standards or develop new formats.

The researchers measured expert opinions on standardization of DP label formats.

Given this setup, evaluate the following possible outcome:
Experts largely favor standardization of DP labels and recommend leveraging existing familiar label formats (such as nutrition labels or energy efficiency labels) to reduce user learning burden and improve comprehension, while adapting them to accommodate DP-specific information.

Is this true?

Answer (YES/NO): YES